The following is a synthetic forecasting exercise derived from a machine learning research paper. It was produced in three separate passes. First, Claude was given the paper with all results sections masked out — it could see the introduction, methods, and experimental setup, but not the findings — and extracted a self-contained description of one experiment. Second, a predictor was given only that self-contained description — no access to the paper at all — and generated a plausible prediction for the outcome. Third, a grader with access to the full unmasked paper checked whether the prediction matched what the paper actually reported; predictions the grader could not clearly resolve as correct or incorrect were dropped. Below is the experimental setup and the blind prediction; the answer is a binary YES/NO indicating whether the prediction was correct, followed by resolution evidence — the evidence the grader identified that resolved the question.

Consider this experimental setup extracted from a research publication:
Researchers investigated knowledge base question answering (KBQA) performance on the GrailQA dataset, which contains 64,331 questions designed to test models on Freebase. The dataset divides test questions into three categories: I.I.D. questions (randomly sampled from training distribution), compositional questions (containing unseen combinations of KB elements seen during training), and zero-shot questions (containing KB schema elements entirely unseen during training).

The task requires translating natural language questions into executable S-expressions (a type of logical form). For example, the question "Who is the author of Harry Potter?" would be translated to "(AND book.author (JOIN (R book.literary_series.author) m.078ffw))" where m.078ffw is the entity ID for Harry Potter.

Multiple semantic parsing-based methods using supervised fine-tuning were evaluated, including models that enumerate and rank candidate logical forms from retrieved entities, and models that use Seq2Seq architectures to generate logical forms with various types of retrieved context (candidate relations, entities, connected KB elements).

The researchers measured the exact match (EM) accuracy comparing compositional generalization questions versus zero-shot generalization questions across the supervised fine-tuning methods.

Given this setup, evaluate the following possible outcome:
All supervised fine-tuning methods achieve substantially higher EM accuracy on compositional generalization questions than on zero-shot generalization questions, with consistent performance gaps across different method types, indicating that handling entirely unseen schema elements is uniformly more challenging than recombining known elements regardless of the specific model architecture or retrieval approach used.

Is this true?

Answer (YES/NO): NO